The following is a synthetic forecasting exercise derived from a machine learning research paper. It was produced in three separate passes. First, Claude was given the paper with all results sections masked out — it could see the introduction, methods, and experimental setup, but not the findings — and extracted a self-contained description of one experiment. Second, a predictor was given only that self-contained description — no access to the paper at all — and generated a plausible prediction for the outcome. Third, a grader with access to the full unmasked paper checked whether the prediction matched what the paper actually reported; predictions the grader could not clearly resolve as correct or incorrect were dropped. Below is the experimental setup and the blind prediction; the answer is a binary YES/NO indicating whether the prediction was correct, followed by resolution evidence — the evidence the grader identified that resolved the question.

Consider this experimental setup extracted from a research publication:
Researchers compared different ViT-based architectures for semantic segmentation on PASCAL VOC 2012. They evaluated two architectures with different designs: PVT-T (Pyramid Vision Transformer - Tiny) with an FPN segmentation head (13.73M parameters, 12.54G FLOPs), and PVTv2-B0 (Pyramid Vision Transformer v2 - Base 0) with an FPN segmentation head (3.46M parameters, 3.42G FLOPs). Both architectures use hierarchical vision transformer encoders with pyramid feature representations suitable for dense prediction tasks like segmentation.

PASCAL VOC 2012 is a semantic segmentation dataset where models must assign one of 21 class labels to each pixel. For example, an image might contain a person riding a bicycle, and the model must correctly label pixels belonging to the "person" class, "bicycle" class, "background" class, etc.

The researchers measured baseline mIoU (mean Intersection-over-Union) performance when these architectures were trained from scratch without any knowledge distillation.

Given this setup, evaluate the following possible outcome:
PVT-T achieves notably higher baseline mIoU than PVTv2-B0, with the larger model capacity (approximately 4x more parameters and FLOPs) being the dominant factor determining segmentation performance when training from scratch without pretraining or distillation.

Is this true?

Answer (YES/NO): NO